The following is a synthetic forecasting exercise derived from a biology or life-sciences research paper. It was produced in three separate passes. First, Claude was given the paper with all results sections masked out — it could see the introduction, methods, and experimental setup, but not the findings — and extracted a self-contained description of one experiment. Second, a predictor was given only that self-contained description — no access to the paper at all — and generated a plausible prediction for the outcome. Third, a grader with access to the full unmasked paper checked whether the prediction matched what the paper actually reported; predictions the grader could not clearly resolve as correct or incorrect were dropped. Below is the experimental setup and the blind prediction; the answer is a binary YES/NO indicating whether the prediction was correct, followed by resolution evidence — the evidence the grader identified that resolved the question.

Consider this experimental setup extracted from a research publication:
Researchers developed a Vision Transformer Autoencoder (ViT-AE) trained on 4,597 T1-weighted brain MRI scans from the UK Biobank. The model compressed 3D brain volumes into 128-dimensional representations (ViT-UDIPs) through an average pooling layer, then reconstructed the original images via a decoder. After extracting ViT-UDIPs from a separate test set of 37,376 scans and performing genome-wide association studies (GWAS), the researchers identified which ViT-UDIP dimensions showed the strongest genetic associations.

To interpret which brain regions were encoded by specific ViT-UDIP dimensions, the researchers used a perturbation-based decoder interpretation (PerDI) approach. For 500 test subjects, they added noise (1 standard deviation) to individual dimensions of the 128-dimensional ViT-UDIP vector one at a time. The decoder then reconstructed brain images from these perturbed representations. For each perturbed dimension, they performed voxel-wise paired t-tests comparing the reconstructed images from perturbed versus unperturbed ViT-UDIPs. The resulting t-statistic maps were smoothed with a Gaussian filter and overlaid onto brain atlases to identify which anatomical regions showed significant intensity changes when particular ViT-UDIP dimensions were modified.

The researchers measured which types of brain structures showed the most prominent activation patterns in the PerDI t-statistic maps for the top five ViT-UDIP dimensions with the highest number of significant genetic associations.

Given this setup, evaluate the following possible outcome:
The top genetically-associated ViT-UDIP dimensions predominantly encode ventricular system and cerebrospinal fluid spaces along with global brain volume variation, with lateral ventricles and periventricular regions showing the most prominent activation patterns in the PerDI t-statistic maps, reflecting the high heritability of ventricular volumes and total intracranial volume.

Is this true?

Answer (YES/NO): NO